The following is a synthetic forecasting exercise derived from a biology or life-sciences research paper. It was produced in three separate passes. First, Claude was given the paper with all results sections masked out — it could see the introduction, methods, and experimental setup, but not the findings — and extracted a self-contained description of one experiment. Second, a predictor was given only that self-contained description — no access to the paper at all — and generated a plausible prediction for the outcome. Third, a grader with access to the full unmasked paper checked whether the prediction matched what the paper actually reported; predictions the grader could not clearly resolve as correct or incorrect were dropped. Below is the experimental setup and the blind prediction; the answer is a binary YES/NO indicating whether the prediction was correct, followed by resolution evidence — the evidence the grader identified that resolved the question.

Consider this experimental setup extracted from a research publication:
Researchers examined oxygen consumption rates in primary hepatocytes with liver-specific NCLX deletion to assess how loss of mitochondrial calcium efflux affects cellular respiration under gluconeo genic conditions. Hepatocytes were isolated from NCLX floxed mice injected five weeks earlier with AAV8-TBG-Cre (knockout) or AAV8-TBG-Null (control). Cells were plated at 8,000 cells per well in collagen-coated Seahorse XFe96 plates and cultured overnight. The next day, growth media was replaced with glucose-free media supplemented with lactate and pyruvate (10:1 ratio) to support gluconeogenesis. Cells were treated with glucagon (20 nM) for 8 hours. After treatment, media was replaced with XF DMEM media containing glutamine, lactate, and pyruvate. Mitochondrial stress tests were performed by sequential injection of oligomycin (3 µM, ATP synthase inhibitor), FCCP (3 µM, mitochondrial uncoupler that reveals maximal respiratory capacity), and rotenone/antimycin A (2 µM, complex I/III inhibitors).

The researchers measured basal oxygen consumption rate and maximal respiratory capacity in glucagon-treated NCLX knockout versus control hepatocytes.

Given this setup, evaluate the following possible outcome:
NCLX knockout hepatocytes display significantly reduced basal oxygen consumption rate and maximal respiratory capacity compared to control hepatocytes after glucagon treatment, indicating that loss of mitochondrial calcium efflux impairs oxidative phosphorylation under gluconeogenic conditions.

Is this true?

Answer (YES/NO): YES